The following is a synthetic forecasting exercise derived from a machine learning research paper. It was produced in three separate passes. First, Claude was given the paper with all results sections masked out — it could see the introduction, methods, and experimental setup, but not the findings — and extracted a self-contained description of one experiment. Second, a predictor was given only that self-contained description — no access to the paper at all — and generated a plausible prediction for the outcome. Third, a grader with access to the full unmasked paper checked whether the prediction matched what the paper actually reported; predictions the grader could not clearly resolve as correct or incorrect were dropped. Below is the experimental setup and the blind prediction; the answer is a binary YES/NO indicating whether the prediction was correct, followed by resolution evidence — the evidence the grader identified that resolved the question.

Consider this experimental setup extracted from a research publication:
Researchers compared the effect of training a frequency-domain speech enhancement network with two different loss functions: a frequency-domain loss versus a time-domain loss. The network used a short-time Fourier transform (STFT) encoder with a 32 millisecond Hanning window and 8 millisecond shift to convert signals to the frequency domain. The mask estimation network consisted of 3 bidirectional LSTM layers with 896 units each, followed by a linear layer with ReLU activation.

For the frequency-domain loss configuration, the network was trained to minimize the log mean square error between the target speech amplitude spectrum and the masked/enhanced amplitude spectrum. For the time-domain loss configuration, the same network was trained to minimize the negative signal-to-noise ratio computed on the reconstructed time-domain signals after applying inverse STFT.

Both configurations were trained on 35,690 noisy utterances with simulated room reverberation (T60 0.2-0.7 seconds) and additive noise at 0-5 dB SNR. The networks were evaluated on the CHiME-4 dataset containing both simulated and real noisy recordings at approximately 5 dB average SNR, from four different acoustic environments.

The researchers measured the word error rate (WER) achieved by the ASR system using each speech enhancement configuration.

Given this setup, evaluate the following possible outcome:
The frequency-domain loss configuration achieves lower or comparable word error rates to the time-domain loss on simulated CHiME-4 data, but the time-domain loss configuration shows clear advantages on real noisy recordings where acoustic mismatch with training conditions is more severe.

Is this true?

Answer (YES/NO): NO